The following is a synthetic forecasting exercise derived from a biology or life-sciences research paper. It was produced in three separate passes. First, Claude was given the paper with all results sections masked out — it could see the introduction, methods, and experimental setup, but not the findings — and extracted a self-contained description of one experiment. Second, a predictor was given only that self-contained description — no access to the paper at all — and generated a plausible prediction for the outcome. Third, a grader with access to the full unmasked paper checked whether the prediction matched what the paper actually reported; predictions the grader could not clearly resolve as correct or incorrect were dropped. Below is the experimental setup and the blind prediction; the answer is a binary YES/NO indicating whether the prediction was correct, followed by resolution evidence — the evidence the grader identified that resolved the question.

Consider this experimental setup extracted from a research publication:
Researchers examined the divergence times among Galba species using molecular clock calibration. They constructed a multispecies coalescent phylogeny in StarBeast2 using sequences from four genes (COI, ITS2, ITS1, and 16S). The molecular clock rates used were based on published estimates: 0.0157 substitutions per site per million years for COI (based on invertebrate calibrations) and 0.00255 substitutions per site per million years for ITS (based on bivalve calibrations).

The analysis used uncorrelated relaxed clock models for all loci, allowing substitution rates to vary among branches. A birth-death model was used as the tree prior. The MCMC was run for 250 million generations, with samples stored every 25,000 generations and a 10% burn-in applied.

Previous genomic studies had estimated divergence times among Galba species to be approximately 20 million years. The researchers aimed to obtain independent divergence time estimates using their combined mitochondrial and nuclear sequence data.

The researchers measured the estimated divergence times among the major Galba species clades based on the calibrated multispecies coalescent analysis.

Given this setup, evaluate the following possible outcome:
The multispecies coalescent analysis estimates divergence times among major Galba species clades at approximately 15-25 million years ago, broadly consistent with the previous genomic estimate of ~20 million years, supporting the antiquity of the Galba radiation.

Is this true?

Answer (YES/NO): YES